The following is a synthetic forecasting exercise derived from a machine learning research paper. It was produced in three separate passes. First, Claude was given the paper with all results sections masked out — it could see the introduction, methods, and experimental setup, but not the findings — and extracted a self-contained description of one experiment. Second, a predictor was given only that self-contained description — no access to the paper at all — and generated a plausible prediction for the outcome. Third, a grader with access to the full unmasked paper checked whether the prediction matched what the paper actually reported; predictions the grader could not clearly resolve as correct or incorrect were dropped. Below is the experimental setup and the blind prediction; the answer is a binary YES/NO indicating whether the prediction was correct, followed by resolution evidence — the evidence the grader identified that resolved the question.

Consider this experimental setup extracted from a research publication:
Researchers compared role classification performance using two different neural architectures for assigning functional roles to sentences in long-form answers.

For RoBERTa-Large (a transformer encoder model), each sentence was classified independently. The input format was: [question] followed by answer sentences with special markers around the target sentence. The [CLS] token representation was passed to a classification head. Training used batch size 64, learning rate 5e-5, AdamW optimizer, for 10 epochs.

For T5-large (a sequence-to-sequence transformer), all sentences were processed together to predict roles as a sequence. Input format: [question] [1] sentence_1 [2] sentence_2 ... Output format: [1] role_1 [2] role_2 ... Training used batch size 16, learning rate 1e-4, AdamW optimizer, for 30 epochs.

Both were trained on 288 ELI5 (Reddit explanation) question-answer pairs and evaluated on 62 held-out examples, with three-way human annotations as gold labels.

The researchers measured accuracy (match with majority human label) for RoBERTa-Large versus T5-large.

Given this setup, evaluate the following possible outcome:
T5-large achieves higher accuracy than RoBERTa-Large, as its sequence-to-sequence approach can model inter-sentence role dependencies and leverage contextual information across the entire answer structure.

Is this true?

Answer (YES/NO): YES